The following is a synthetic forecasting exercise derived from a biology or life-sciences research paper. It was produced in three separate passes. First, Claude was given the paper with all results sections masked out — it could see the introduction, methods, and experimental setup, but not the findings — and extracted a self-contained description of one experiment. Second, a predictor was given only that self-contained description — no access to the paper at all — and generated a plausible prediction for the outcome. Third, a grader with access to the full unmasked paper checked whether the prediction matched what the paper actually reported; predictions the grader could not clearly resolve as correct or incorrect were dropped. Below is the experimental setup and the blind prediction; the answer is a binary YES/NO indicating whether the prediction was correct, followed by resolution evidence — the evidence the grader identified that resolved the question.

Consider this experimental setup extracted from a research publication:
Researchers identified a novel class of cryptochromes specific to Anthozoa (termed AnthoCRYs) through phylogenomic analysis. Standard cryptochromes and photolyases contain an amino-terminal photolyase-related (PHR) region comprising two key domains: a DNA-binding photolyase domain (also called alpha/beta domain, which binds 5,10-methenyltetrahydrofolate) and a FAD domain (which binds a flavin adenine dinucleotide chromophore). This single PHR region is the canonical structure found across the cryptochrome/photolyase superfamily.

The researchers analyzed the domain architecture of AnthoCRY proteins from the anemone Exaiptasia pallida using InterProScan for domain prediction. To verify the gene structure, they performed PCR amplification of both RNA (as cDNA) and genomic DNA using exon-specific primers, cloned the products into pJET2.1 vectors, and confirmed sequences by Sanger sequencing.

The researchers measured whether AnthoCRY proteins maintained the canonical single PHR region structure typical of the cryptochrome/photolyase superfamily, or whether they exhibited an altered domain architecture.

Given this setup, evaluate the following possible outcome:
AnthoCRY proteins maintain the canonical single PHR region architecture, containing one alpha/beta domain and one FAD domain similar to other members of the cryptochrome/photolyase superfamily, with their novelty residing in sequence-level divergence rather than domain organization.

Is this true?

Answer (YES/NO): NO